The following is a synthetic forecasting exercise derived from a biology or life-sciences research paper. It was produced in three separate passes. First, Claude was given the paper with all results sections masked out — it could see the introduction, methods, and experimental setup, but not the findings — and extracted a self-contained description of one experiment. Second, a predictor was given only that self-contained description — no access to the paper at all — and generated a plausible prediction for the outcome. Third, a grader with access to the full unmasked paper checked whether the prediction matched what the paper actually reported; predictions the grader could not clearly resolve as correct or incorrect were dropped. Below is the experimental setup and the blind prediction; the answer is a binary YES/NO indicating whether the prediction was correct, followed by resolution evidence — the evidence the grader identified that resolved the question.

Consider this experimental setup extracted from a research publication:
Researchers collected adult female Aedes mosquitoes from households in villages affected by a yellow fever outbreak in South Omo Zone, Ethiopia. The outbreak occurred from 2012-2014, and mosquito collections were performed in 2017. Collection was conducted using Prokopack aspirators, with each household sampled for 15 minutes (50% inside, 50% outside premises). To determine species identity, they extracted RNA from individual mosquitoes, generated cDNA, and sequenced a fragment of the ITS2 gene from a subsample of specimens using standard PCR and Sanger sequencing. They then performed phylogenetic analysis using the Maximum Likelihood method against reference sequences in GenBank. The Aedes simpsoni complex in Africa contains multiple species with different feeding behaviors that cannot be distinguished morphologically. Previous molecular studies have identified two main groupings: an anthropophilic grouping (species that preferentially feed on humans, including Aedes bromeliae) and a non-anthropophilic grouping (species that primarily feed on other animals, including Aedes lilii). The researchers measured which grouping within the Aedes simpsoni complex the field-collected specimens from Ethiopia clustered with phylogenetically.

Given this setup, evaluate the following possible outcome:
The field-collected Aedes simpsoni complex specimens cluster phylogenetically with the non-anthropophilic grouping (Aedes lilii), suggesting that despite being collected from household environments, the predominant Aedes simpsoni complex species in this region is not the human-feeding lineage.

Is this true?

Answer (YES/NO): YES